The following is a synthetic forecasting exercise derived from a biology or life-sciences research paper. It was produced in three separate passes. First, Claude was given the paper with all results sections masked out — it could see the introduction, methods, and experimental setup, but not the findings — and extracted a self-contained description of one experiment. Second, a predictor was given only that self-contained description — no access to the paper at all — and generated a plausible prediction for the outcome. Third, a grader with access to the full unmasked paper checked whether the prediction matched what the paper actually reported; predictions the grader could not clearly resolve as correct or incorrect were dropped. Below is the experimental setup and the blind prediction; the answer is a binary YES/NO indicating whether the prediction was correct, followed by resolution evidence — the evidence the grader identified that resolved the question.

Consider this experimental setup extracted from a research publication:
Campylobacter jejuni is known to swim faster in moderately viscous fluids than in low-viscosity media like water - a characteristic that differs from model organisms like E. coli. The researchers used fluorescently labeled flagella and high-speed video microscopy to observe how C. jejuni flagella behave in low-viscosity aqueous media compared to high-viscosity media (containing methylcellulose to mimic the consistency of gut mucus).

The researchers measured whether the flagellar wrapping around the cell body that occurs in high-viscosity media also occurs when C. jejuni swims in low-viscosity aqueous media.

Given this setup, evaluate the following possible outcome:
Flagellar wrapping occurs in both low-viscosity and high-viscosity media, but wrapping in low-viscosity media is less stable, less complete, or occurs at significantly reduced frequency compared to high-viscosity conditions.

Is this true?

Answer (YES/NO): YES